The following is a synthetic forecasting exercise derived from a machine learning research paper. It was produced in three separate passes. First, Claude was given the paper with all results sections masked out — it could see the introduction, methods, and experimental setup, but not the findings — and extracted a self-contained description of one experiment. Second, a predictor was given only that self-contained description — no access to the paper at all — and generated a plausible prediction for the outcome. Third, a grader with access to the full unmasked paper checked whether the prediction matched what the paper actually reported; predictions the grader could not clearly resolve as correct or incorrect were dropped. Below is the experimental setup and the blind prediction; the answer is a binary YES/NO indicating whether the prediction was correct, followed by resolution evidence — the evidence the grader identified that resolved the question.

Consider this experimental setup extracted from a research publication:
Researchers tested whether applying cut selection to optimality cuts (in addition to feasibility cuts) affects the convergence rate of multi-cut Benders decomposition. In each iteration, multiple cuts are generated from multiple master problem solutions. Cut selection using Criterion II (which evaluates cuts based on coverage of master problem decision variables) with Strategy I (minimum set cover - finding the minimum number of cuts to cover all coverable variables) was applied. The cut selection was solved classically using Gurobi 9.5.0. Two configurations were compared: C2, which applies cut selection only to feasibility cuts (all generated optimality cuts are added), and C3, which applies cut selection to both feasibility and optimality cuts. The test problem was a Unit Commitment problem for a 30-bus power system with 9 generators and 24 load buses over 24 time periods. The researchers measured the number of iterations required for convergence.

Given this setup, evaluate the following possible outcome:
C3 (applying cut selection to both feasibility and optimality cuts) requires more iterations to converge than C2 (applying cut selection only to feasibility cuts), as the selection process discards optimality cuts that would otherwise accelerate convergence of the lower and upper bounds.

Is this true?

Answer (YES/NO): NO